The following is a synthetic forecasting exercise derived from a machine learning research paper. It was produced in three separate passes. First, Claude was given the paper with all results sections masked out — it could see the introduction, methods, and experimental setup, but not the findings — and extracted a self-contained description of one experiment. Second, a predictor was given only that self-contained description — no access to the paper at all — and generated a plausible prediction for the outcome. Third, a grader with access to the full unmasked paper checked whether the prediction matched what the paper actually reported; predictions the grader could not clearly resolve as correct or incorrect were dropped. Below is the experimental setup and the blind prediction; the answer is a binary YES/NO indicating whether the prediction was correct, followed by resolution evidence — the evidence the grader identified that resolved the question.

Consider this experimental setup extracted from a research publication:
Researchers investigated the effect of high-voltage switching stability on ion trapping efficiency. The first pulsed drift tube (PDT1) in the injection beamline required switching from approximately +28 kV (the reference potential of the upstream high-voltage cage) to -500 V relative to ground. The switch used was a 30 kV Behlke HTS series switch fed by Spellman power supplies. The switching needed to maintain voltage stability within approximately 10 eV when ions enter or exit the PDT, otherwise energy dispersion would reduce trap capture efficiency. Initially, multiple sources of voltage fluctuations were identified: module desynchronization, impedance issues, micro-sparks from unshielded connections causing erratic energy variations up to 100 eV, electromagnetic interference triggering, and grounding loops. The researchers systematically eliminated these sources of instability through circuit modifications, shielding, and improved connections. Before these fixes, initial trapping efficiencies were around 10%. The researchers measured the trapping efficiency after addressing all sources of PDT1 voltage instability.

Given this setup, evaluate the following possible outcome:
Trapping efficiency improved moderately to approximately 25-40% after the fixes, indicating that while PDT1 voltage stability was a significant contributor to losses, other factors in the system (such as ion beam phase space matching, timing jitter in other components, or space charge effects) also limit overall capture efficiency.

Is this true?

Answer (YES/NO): YES